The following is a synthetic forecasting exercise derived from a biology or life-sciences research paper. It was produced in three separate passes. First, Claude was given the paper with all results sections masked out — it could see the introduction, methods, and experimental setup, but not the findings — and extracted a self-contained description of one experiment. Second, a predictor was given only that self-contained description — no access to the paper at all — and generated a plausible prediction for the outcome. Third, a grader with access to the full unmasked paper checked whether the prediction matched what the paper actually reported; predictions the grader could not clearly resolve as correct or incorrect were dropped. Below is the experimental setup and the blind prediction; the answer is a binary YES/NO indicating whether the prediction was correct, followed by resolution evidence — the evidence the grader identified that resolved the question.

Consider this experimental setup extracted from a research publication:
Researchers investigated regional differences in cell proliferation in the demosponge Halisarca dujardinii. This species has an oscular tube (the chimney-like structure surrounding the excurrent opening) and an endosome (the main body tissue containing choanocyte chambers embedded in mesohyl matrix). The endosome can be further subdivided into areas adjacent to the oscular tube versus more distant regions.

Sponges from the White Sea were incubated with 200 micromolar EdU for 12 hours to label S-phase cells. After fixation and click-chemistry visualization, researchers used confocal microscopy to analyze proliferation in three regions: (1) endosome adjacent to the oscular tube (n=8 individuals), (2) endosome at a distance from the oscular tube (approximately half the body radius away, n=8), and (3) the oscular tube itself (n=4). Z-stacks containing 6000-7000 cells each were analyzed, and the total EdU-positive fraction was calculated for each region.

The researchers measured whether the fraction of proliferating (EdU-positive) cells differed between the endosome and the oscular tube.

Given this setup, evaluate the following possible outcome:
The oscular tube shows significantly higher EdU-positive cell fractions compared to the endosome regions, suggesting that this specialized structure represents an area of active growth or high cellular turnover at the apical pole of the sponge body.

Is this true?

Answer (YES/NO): NO